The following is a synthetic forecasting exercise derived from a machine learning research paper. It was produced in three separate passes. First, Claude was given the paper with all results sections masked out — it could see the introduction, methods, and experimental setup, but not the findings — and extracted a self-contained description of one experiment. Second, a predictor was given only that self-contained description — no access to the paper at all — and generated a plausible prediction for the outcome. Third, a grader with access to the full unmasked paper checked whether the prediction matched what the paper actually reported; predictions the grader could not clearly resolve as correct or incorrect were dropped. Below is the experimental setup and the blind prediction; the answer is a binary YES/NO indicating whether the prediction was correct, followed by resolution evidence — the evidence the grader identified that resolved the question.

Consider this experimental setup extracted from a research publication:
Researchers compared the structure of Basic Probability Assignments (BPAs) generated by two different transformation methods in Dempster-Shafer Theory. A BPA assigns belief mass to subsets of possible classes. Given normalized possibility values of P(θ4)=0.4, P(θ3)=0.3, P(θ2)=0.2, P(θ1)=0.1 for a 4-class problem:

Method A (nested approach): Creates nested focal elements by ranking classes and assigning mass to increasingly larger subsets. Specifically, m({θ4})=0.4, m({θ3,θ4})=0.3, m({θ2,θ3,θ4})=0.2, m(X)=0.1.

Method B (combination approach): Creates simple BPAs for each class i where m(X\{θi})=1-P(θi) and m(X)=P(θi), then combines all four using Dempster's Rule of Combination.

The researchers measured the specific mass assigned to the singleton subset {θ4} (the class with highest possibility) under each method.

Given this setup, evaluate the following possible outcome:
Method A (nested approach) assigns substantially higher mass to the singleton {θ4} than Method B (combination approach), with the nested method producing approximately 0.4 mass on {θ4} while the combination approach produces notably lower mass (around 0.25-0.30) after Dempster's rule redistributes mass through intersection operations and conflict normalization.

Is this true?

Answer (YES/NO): NO